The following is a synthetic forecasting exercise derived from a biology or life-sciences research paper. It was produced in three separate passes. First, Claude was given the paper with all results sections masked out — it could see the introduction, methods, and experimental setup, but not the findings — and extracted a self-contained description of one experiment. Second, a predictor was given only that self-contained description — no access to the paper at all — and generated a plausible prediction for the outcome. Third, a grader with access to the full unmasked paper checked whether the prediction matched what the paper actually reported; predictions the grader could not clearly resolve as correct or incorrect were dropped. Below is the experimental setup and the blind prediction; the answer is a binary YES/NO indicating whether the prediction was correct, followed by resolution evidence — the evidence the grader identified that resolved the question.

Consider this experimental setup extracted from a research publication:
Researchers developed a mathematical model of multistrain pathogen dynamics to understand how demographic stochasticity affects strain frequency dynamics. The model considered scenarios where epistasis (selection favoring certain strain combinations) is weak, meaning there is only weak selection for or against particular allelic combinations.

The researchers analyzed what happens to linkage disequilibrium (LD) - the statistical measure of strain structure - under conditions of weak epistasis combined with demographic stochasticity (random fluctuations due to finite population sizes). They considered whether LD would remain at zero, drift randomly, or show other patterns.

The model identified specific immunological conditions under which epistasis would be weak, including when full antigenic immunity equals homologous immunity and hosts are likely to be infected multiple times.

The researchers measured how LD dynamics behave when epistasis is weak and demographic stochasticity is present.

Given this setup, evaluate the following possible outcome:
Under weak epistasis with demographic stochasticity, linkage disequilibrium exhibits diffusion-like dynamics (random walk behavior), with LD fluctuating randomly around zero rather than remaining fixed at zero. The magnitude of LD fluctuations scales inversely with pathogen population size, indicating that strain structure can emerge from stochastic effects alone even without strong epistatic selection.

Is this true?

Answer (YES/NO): NO